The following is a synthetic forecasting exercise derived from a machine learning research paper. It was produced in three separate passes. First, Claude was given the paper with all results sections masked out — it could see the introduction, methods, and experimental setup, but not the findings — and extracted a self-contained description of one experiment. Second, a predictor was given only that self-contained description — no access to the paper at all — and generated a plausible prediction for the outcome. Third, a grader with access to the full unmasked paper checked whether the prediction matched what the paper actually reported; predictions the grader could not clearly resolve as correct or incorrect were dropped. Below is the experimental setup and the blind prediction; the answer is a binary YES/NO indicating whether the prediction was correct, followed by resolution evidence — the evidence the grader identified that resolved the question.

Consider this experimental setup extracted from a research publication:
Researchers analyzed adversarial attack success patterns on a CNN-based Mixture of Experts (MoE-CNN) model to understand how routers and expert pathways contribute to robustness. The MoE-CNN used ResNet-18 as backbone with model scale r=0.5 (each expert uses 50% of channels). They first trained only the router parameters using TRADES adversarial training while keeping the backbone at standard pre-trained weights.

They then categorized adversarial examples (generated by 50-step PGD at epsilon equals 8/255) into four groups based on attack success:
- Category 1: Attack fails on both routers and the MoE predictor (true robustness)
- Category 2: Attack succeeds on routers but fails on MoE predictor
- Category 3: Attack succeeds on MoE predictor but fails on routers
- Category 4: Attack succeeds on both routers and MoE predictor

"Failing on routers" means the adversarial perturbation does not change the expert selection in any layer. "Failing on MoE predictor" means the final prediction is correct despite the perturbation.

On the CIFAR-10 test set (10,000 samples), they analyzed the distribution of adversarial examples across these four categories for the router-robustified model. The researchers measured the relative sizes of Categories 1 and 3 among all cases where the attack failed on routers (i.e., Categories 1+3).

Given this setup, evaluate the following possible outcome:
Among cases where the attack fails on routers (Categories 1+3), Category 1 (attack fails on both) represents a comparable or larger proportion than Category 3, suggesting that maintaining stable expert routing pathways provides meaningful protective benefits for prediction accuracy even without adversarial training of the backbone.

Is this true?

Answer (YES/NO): NO